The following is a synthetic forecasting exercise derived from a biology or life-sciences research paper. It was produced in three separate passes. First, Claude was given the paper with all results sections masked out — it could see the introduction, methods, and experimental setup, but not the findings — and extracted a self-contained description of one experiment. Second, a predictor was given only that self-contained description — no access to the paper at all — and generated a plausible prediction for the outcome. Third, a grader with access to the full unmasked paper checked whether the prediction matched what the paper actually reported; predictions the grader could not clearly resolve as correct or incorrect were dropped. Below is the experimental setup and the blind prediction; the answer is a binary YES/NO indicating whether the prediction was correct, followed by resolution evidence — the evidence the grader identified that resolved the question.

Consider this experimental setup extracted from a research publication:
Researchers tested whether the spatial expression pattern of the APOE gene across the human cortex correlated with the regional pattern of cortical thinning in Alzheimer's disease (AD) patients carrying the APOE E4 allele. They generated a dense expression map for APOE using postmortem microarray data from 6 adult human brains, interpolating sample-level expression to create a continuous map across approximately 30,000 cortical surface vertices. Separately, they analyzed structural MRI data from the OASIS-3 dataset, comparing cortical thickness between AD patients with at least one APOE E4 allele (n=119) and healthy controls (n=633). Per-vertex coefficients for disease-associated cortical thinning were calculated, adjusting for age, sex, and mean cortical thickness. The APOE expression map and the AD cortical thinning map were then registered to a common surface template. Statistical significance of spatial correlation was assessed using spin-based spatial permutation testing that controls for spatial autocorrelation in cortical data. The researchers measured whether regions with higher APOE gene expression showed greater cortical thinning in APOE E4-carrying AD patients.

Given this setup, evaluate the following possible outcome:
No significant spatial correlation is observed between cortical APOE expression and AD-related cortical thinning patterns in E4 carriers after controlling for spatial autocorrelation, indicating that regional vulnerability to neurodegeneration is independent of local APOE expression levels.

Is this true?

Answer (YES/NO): NO